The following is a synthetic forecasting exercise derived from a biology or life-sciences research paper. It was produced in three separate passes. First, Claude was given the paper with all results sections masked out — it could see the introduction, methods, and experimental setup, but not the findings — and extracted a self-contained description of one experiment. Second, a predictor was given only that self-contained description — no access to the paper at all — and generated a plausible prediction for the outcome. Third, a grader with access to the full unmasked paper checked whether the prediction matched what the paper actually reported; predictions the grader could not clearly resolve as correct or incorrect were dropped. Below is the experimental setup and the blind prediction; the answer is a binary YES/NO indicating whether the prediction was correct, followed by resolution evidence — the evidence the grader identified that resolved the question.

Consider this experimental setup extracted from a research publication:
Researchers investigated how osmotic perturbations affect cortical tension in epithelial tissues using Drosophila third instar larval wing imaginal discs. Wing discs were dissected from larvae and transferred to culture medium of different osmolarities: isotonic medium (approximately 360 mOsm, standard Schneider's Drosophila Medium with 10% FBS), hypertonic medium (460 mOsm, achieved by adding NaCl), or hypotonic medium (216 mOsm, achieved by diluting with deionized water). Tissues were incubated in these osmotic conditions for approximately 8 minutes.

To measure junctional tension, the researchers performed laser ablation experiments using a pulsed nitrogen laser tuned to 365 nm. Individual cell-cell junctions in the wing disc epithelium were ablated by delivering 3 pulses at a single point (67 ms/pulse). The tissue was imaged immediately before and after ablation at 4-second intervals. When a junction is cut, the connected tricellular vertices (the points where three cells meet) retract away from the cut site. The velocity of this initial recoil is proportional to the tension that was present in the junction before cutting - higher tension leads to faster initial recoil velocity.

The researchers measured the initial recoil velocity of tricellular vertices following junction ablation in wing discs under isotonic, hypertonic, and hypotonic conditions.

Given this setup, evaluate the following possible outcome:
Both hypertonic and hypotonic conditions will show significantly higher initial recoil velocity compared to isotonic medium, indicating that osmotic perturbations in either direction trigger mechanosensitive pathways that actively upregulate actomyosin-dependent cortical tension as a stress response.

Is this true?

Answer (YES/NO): NO